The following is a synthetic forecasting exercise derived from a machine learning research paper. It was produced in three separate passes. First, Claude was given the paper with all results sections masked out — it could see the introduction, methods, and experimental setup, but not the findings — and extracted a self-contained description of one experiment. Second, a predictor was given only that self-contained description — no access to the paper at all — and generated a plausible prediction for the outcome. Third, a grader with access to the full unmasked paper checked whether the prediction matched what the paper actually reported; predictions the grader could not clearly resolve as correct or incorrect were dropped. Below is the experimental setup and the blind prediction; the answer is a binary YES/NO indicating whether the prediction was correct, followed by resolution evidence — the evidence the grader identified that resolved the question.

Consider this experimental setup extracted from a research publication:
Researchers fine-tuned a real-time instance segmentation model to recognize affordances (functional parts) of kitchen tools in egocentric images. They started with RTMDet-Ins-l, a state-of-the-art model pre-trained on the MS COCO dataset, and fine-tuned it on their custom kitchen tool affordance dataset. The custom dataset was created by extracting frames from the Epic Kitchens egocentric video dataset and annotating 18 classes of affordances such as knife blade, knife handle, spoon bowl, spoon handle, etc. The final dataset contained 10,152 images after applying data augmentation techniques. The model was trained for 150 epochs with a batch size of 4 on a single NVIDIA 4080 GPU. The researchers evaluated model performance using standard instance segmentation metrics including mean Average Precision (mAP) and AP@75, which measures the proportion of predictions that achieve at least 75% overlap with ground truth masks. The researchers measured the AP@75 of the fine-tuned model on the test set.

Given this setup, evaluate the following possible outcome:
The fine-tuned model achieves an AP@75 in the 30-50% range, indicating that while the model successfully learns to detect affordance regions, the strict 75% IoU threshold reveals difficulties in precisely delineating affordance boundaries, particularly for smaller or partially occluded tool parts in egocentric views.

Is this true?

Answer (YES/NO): YES